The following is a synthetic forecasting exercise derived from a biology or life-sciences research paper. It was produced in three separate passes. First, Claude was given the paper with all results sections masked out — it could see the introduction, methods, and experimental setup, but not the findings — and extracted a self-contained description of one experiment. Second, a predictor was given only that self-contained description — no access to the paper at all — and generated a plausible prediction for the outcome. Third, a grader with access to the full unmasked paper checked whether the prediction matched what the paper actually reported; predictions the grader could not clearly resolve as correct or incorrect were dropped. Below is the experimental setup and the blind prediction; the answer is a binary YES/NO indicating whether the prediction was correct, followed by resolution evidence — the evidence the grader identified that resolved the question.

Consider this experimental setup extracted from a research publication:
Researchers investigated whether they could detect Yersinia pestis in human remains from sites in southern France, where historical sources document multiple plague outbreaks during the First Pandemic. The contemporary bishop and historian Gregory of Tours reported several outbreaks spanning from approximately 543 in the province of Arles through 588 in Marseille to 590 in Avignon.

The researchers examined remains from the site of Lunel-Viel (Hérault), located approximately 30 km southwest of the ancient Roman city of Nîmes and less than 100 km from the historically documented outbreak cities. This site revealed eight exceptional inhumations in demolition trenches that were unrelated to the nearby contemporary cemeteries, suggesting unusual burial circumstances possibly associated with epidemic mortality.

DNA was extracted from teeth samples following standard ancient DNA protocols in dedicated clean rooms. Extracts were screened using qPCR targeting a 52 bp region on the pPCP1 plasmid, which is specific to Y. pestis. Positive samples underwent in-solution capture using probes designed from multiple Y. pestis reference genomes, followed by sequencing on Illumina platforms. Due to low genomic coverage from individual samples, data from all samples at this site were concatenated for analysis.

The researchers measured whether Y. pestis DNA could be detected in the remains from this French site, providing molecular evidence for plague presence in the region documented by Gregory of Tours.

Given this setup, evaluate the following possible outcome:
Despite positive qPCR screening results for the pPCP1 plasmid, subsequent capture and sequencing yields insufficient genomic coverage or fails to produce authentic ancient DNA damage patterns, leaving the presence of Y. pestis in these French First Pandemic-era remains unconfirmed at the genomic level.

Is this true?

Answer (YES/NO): NO